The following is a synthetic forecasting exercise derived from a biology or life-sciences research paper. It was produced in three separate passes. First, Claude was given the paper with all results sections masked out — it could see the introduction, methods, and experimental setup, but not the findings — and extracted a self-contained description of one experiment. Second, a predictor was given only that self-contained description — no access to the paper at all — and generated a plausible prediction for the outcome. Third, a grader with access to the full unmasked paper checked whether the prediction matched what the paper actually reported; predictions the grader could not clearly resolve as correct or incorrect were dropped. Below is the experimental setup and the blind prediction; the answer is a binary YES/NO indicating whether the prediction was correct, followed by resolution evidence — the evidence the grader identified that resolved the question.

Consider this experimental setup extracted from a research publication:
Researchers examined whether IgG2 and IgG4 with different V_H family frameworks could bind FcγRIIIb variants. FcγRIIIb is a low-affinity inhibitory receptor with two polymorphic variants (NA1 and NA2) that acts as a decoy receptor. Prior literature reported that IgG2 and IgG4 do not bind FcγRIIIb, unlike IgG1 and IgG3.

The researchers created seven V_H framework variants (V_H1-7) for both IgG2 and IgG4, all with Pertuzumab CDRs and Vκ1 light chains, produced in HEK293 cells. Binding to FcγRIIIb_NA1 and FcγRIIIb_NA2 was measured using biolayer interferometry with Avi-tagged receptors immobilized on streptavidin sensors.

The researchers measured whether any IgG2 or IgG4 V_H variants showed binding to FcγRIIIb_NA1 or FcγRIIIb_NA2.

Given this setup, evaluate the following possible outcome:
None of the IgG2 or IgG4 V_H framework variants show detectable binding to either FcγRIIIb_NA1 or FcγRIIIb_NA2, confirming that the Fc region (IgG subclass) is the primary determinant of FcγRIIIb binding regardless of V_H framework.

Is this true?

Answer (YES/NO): YES